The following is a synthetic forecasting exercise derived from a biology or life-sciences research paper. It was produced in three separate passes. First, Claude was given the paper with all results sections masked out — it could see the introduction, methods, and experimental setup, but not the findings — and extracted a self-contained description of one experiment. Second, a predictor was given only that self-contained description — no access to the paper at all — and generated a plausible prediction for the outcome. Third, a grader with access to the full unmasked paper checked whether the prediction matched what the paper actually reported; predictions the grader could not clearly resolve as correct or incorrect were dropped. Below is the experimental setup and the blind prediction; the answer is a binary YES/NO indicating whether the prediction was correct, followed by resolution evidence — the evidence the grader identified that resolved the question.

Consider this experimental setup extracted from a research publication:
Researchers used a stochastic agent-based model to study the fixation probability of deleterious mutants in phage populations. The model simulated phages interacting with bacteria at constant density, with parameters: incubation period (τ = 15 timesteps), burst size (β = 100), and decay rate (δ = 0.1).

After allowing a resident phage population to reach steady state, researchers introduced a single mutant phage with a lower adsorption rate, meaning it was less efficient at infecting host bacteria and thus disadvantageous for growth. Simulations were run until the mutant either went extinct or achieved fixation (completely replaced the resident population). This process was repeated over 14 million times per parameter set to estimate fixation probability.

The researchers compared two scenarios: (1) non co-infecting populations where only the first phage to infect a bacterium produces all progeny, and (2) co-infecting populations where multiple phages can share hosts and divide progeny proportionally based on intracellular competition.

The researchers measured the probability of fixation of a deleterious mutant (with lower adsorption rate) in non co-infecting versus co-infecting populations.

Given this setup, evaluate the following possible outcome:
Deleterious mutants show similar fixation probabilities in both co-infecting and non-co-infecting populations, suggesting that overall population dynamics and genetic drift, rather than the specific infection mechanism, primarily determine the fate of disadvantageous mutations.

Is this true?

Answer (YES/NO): NO